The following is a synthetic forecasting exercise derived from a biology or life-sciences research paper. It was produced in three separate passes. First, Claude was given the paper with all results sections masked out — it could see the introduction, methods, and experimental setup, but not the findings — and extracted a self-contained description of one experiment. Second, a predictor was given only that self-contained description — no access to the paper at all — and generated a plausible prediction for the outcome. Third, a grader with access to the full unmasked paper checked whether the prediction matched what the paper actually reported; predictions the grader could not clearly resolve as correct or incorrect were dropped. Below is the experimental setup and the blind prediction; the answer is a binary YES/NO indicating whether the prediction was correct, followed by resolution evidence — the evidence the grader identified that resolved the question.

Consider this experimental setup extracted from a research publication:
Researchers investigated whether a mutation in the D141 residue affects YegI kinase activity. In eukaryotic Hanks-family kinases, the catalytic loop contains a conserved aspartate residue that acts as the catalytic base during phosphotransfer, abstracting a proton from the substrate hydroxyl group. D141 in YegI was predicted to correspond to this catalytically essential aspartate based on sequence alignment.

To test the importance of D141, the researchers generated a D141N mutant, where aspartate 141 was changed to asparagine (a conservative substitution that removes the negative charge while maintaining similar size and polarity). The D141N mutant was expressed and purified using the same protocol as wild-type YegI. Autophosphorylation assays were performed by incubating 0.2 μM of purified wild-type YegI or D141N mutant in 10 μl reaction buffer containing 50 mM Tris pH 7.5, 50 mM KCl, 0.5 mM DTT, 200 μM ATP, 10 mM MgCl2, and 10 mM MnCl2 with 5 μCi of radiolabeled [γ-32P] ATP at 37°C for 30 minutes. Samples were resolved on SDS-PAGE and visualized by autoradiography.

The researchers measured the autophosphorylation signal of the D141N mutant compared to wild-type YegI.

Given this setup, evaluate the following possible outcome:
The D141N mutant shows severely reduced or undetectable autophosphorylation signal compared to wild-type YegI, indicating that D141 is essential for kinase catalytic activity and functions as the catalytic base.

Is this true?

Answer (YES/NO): YES